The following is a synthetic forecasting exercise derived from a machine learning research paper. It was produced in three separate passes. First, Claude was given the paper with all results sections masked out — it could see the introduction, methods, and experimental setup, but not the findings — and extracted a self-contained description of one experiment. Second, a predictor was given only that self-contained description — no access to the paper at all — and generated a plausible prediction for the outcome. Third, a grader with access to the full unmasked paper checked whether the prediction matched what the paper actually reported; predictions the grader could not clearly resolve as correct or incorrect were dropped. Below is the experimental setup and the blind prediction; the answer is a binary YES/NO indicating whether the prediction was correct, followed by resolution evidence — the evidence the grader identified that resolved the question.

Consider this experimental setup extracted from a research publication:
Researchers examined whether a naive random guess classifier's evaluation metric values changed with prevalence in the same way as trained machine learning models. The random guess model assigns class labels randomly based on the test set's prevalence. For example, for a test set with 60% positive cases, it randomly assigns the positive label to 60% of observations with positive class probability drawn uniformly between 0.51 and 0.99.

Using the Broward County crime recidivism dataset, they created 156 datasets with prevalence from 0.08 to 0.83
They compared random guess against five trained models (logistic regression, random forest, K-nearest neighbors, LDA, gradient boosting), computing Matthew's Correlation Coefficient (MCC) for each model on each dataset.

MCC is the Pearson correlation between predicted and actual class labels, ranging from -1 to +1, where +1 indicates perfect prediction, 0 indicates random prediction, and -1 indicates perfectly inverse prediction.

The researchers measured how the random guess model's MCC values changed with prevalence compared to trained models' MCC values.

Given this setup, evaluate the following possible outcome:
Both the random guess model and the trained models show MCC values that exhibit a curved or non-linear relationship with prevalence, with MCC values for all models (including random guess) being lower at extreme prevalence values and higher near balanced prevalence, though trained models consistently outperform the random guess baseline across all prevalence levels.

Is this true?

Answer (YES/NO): NO